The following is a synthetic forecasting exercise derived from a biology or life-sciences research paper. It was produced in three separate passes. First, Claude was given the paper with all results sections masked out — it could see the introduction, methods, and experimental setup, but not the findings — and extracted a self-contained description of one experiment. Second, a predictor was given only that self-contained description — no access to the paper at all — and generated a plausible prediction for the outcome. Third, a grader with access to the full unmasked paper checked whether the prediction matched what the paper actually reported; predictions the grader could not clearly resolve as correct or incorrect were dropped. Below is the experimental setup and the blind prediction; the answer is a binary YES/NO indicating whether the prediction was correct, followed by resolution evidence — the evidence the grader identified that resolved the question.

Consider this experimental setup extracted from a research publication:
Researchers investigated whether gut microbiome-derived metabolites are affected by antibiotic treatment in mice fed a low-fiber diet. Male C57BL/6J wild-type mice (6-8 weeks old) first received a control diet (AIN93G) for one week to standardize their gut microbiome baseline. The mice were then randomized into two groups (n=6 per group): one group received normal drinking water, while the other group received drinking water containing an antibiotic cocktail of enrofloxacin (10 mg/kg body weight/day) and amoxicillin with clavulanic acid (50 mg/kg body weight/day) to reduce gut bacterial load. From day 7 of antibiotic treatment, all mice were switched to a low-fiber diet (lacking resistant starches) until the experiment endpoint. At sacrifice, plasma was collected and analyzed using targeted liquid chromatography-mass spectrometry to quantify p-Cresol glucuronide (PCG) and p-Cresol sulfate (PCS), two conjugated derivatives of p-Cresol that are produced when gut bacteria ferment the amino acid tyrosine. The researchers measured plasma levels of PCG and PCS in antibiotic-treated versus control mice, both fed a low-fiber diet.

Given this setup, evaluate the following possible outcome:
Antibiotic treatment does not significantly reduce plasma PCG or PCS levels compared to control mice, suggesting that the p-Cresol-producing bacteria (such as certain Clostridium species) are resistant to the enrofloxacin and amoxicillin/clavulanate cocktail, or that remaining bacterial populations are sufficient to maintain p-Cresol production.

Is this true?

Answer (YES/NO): NO